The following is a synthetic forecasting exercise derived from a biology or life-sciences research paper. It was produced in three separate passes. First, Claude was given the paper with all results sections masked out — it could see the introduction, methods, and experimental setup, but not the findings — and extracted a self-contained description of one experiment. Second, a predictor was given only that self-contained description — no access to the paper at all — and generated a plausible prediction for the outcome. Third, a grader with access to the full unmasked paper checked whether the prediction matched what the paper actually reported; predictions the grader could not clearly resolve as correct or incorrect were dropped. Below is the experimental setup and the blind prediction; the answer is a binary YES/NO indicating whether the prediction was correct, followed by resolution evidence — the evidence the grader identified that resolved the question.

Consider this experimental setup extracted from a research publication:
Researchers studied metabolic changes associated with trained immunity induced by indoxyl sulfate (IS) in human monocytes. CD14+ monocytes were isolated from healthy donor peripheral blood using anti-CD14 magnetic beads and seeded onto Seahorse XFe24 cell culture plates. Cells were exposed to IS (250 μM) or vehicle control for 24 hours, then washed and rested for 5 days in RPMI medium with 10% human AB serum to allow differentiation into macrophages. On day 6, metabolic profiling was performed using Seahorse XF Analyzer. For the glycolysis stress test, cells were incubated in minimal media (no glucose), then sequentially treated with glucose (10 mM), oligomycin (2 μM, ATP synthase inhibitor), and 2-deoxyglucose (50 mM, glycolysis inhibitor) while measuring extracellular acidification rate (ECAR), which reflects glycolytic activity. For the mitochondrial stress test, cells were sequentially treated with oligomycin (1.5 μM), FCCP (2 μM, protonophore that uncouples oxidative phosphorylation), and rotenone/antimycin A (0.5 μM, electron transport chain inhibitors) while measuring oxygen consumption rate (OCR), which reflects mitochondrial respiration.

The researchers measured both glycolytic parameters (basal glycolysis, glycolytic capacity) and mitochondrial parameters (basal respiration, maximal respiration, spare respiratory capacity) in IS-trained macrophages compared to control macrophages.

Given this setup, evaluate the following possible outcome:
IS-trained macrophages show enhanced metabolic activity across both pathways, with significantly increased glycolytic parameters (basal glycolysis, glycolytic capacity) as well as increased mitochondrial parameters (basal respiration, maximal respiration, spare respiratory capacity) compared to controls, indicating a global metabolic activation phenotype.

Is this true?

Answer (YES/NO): YES